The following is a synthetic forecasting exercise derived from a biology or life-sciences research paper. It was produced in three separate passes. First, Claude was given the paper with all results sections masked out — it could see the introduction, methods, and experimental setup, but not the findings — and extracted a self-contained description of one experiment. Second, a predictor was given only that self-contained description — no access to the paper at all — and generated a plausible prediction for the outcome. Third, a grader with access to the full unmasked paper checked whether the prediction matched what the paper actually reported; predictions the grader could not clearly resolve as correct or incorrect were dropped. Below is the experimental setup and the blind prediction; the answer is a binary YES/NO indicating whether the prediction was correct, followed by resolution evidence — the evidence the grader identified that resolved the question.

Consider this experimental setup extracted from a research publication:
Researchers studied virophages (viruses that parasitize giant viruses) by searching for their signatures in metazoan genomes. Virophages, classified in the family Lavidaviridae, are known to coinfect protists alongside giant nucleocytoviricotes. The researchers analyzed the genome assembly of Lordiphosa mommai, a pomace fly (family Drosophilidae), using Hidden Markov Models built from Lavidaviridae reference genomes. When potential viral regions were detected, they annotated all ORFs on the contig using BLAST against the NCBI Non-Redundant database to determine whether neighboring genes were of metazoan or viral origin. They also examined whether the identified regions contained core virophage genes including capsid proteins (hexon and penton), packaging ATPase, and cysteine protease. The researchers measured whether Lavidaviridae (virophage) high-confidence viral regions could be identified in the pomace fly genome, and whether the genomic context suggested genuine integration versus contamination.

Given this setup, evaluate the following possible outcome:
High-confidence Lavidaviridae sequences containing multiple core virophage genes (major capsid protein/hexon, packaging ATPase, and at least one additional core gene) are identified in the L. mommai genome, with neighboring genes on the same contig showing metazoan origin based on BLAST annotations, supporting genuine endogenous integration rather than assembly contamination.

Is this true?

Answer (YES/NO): YES